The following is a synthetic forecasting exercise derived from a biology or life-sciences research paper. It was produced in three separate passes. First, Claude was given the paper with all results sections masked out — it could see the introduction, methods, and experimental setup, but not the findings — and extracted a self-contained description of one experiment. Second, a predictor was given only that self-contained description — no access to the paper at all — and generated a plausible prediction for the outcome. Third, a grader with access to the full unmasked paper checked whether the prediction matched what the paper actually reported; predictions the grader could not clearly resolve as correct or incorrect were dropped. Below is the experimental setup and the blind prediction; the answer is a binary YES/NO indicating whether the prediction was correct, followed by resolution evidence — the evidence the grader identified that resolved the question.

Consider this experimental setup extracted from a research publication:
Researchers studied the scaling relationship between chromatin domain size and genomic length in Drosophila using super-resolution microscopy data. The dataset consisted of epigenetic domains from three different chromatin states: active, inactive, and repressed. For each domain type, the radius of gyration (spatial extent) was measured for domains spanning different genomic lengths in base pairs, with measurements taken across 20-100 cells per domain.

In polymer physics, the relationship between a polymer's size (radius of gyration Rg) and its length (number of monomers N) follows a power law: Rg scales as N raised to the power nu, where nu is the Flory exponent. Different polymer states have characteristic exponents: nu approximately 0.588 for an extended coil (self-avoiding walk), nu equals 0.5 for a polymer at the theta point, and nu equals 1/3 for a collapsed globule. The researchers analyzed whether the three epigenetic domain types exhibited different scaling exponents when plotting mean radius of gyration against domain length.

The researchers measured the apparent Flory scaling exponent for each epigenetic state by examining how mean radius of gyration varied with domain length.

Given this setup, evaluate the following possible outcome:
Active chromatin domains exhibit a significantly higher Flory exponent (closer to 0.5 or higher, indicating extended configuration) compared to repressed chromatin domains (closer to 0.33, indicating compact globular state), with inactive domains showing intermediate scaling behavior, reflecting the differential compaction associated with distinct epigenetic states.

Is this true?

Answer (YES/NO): NO